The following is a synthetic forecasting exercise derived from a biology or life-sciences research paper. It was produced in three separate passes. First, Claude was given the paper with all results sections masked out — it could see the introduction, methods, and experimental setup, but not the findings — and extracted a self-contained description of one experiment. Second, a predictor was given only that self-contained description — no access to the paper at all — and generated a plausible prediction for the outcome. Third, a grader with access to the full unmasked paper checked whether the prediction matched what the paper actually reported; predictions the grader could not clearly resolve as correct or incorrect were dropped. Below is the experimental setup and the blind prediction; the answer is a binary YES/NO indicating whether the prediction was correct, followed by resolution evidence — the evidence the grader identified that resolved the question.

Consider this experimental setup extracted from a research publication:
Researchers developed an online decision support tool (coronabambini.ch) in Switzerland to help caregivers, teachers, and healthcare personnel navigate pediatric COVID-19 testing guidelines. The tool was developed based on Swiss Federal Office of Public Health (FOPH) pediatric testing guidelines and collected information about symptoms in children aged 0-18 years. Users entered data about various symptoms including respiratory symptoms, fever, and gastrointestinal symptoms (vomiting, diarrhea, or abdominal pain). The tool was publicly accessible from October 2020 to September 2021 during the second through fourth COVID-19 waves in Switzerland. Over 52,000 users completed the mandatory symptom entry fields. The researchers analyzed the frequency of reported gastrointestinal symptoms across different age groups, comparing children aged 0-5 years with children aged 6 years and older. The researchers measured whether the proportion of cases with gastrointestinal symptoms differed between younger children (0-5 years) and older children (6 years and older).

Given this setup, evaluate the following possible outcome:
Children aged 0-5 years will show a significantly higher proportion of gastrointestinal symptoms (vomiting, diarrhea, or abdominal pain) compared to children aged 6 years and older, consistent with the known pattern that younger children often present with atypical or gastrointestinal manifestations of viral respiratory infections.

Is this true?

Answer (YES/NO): YES